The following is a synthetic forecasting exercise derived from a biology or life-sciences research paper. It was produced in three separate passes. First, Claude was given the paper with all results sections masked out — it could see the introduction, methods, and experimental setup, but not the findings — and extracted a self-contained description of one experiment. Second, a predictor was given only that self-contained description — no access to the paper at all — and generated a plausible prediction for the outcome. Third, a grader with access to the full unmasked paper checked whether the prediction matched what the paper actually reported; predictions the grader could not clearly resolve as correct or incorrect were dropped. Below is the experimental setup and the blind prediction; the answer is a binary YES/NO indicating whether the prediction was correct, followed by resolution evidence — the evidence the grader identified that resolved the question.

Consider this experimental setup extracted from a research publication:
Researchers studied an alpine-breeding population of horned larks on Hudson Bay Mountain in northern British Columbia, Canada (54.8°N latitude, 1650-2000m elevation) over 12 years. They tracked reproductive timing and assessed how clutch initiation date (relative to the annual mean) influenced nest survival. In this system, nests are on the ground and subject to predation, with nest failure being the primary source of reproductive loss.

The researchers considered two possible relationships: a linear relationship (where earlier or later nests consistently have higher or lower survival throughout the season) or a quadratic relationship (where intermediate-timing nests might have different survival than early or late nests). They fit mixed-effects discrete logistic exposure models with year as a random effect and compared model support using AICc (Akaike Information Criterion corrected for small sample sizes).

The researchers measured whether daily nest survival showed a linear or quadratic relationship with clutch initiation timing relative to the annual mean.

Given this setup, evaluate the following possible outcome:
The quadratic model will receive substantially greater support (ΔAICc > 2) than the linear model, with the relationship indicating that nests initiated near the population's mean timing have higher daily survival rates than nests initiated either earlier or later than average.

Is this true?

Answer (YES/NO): NO